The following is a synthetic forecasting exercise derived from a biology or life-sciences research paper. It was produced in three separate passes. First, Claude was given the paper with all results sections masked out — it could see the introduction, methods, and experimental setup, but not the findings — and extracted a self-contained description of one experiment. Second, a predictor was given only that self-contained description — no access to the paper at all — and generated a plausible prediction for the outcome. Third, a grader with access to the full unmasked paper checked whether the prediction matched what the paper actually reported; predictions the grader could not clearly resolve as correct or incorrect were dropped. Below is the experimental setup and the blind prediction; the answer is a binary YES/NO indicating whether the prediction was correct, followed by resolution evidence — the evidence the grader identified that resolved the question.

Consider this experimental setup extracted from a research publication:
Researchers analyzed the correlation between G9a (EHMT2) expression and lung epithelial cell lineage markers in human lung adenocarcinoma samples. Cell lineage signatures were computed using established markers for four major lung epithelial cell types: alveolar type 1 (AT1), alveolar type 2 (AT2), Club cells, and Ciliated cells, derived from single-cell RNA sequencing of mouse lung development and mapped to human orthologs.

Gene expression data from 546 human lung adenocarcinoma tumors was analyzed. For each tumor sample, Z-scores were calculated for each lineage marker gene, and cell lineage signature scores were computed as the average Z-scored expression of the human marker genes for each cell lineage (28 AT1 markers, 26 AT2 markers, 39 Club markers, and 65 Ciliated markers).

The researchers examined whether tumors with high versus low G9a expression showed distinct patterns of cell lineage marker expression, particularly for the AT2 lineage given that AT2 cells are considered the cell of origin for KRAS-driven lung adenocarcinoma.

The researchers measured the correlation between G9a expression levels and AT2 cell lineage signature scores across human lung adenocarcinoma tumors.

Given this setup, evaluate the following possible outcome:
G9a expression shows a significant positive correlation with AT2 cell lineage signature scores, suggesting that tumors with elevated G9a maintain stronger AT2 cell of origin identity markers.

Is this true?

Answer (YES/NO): NO